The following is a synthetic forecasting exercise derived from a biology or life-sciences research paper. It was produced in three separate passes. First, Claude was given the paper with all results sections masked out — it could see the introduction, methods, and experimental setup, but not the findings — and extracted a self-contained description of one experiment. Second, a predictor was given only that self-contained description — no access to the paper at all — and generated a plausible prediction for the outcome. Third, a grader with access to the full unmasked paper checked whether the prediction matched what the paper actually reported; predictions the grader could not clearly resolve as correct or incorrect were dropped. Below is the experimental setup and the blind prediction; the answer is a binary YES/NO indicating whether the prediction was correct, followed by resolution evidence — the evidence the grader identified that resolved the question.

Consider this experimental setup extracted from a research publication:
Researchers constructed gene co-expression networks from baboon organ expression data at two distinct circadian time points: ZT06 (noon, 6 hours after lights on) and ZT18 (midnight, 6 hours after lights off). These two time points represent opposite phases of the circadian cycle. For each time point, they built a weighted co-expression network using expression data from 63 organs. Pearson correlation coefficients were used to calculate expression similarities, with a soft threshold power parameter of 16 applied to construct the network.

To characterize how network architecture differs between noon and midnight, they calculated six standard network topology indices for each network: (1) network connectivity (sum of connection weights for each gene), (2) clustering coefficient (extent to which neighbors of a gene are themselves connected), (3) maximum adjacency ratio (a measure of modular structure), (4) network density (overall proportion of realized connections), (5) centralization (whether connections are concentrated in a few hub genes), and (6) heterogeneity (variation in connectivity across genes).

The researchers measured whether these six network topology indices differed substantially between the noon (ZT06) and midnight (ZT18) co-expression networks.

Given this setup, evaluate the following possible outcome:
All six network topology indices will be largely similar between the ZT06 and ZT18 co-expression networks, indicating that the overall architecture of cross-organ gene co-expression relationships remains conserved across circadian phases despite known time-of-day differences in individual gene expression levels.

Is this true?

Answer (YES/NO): NO